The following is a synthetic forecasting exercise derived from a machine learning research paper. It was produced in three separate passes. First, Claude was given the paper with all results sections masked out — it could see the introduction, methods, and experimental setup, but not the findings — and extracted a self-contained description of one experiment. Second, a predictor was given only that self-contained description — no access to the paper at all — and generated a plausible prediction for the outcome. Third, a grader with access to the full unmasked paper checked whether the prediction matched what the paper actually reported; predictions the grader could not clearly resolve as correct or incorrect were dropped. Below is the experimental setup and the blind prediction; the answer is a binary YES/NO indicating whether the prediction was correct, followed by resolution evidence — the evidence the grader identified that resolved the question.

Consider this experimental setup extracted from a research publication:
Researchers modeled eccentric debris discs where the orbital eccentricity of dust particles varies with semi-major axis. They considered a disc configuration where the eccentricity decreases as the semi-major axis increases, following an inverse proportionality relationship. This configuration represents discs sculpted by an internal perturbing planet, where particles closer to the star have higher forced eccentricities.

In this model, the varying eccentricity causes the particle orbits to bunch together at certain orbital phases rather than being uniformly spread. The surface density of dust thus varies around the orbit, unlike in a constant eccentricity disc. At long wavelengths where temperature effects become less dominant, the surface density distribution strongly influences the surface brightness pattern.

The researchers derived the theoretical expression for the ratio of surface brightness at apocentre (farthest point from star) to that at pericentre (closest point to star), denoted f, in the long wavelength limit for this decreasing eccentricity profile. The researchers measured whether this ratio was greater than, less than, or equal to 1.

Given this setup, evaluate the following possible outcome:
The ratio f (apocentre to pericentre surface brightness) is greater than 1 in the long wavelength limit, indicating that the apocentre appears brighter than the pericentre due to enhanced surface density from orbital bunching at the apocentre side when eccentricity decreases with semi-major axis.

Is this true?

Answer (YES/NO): YES